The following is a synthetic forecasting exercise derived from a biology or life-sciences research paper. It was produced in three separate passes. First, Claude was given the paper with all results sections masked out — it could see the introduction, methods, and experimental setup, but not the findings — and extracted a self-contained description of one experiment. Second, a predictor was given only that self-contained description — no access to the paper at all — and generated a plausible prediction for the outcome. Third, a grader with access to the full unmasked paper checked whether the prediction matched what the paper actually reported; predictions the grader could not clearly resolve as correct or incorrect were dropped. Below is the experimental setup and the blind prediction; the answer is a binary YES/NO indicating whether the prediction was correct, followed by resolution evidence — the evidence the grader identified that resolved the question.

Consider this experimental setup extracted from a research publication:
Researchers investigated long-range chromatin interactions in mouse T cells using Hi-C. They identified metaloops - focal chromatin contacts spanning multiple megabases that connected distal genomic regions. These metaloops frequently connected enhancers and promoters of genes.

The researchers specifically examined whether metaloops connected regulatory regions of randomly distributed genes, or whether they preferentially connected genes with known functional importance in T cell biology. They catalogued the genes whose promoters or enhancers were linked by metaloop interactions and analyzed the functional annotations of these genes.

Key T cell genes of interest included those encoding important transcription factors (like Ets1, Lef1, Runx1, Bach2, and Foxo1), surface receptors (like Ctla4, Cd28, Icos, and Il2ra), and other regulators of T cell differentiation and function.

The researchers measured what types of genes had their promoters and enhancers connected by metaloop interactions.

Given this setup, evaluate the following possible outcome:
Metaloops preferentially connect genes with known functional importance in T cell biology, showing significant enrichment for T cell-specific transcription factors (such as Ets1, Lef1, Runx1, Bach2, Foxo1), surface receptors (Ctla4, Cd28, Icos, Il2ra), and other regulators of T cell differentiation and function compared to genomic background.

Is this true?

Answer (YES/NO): YES